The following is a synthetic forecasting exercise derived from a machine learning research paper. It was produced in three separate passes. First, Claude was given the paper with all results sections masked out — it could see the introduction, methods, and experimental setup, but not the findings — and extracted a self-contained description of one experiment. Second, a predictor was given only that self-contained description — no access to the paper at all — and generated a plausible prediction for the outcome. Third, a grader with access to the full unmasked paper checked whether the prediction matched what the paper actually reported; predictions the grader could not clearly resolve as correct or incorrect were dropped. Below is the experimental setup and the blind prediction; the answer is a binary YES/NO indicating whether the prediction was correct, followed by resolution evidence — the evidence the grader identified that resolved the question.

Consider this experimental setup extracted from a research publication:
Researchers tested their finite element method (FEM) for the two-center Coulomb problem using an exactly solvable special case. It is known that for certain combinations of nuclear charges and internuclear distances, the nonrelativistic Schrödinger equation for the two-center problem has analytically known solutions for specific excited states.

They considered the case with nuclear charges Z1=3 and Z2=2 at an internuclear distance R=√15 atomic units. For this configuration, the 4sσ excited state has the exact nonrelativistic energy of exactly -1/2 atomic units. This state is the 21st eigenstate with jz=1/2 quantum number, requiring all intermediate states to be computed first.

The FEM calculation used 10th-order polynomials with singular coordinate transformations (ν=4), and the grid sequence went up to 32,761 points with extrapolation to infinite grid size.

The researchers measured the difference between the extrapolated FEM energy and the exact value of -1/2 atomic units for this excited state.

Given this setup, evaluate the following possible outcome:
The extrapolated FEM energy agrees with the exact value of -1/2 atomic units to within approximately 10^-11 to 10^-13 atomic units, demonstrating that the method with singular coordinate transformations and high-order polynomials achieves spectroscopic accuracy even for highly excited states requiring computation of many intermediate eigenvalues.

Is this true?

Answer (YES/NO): NO